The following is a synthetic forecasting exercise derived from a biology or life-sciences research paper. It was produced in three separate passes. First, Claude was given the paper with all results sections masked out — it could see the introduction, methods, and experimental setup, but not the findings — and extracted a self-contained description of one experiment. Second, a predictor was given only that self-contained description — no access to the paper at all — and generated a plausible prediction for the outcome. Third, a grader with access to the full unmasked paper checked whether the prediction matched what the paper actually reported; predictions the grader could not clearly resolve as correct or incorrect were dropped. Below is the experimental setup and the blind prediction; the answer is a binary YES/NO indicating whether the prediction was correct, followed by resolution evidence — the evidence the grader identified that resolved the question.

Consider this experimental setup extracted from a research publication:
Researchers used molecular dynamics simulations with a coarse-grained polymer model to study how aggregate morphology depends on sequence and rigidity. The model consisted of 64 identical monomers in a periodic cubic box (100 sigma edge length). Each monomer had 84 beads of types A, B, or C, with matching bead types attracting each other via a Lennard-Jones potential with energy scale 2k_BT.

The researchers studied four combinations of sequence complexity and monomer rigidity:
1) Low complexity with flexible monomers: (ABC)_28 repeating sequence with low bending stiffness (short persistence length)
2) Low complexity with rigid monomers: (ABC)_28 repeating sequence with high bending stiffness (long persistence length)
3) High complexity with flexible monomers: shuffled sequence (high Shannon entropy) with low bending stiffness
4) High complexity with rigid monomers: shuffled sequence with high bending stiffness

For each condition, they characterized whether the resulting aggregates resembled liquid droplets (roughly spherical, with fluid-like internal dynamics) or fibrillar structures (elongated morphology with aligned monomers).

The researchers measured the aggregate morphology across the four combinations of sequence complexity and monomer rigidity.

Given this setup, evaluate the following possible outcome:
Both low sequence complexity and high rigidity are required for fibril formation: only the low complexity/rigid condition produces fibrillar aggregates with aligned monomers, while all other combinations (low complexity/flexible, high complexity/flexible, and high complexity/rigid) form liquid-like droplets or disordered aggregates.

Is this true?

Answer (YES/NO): YES